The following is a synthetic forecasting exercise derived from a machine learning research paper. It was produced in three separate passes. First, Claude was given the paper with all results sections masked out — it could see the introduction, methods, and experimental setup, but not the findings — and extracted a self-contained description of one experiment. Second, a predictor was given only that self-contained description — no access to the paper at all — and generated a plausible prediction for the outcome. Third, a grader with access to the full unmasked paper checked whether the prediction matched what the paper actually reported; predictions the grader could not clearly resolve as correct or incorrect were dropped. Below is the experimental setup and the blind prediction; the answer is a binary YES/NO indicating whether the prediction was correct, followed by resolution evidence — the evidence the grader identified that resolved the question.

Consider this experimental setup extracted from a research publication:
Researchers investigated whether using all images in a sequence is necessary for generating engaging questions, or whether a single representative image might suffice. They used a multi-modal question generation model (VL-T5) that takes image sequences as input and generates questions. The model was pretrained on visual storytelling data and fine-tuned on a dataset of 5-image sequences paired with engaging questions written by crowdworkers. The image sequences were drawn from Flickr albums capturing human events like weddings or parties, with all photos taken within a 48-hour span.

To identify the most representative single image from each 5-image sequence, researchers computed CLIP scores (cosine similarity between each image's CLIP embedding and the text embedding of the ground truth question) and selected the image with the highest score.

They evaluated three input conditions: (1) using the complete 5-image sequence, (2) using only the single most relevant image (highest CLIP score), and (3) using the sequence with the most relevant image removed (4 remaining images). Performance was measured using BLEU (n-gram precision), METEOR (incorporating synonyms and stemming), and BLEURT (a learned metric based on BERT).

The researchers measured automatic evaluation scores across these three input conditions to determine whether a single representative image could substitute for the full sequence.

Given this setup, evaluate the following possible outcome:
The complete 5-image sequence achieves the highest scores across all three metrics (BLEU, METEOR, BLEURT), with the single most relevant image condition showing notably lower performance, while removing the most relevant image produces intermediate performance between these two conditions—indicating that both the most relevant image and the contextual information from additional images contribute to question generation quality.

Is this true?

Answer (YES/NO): NO